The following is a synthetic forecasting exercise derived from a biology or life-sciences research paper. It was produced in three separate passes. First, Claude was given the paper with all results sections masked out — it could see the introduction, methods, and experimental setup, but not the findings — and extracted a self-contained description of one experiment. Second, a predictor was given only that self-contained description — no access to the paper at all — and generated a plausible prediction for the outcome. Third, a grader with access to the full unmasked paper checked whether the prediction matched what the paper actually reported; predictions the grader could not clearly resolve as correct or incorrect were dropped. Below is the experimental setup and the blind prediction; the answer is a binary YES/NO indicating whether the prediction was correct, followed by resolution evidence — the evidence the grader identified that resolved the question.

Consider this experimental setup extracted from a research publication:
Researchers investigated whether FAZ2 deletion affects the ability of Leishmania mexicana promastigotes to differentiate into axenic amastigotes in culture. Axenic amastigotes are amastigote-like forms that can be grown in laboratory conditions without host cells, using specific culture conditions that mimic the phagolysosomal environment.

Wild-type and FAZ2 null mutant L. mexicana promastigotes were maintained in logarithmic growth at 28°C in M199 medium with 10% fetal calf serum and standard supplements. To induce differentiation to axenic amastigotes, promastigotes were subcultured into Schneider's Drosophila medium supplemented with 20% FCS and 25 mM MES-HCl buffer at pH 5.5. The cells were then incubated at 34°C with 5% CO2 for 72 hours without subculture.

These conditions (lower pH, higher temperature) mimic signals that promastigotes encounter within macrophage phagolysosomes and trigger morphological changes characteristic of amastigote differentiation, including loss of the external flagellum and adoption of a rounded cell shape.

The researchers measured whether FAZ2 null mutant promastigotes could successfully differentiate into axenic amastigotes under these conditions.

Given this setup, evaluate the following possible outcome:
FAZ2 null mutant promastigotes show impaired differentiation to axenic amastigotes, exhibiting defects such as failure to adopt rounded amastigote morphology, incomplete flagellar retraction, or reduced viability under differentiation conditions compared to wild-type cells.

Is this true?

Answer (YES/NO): NO